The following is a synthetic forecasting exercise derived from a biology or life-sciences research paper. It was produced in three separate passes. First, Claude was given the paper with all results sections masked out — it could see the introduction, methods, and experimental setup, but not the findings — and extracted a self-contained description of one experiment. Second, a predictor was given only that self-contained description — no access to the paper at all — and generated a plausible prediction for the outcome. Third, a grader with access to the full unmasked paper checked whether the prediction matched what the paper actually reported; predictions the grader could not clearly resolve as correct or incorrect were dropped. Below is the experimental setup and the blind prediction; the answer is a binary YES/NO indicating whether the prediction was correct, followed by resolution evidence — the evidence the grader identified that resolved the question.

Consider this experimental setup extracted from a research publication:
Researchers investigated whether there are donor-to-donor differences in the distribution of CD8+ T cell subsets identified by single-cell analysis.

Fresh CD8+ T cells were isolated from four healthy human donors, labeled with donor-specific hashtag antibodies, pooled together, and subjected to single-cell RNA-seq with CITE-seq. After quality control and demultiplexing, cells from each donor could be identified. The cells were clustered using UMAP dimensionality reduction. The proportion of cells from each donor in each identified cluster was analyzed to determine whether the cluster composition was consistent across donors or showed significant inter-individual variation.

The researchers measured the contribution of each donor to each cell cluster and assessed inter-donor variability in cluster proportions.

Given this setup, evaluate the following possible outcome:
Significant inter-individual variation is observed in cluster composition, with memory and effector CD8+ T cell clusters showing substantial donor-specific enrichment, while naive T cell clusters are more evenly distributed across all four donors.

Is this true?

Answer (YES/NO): NO